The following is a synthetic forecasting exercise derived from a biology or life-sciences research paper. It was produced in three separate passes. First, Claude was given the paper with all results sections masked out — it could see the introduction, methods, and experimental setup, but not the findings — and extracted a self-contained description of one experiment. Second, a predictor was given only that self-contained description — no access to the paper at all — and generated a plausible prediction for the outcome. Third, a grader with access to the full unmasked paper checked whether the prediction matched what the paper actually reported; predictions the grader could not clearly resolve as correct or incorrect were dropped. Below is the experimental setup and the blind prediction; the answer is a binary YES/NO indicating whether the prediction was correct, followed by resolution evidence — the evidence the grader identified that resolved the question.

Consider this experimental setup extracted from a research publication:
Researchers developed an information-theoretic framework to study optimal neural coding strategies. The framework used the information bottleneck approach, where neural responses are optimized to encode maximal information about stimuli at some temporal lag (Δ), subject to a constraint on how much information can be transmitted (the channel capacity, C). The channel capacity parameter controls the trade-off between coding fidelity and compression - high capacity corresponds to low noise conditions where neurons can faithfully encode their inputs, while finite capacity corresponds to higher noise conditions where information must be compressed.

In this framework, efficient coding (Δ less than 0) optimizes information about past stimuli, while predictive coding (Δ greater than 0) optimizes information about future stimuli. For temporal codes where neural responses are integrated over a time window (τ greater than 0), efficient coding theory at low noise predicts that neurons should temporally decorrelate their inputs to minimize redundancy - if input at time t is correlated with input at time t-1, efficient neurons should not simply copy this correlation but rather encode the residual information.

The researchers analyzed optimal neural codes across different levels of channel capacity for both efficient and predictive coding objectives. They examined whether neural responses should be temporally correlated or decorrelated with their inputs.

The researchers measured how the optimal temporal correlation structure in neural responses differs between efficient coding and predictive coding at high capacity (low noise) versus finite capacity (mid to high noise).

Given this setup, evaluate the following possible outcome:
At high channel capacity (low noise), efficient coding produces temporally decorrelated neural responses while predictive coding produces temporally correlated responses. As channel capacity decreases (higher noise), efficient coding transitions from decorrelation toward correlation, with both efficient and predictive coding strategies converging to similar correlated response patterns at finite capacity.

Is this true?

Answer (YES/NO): NO